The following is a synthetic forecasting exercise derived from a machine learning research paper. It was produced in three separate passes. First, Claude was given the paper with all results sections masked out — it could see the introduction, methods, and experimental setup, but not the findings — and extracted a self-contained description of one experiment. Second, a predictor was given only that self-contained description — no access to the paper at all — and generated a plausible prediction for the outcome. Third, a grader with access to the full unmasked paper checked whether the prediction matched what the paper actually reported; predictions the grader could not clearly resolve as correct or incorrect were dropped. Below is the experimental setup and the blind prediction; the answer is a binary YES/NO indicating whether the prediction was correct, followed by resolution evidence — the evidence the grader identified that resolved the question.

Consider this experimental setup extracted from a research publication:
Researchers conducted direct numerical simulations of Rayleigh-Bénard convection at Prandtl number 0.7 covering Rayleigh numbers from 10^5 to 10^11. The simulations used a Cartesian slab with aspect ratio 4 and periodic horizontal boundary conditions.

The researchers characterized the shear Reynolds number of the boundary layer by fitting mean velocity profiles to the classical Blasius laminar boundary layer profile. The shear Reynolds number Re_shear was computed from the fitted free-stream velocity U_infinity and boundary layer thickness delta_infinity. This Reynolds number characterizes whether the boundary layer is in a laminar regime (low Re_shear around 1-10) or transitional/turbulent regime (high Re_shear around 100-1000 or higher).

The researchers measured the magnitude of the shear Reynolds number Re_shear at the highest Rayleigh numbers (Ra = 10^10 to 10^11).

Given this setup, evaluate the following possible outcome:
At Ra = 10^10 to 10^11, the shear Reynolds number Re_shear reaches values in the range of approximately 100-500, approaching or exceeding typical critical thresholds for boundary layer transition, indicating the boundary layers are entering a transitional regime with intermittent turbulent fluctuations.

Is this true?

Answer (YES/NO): NO